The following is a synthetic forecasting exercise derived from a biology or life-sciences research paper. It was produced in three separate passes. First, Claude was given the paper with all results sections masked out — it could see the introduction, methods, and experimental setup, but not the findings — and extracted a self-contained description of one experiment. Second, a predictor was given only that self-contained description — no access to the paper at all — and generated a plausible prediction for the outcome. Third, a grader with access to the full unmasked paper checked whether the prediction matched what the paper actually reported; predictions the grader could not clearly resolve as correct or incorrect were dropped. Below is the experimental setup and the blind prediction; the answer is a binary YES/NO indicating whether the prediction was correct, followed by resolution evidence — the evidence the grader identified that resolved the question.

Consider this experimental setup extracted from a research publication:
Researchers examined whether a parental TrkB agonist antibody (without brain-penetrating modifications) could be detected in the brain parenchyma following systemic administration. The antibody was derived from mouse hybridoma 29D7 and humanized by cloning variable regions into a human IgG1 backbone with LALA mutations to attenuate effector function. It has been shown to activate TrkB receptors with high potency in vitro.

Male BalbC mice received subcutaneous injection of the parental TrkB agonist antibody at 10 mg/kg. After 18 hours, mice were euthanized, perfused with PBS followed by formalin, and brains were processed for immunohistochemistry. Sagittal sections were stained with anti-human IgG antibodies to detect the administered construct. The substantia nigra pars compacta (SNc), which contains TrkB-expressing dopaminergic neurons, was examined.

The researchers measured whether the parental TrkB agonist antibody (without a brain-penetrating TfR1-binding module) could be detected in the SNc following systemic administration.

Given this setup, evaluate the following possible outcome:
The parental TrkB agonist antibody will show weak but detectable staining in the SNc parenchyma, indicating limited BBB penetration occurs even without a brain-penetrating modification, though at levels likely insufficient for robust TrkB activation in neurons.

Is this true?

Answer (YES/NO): NO